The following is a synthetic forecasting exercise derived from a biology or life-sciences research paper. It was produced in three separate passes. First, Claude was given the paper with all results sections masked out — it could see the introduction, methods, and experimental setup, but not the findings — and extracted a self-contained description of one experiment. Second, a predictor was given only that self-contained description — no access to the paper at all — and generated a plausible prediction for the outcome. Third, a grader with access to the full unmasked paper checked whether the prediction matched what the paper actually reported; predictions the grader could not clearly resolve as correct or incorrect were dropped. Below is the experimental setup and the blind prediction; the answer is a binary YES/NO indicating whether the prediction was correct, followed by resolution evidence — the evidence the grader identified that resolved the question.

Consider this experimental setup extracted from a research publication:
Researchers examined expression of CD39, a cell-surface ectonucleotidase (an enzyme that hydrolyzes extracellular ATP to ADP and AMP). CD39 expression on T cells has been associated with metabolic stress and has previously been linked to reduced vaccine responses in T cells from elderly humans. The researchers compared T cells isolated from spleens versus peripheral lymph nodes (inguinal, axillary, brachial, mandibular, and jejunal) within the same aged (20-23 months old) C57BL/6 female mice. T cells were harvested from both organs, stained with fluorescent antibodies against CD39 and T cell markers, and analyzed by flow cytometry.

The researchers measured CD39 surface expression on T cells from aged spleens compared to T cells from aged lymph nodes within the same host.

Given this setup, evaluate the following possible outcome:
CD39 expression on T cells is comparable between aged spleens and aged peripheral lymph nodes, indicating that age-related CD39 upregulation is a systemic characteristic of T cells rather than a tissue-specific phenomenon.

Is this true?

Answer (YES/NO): NO